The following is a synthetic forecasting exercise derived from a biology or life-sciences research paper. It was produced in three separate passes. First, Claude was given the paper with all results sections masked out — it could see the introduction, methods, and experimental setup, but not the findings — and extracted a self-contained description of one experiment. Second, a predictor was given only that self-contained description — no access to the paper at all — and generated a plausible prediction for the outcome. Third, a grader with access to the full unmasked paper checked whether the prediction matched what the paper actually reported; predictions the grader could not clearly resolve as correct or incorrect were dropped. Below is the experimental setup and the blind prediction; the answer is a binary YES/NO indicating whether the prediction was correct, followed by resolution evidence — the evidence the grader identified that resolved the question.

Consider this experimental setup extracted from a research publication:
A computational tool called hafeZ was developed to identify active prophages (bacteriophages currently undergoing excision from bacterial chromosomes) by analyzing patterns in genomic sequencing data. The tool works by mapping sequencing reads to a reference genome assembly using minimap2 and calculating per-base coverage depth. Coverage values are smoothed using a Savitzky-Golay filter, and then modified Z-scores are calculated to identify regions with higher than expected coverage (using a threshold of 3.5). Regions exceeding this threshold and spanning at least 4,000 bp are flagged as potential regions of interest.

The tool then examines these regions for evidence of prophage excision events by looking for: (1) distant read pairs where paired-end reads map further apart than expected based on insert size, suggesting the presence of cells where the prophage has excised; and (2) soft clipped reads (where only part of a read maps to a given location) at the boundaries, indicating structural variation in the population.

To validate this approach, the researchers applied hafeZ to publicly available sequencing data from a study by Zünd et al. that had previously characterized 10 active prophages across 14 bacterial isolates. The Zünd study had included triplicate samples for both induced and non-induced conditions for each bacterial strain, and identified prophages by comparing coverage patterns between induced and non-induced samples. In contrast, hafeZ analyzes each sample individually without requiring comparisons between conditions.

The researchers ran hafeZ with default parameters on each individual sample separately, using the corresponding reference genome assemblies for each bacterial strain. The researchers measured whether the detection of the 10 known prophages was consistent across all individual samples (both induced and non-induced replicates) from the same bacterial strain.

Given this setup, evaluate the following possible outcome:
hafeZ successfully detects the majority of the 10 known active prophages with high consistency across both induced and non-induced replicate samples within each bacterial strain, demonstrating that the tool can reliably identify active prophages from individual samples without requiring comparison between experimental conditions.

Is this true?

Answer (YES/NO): NO